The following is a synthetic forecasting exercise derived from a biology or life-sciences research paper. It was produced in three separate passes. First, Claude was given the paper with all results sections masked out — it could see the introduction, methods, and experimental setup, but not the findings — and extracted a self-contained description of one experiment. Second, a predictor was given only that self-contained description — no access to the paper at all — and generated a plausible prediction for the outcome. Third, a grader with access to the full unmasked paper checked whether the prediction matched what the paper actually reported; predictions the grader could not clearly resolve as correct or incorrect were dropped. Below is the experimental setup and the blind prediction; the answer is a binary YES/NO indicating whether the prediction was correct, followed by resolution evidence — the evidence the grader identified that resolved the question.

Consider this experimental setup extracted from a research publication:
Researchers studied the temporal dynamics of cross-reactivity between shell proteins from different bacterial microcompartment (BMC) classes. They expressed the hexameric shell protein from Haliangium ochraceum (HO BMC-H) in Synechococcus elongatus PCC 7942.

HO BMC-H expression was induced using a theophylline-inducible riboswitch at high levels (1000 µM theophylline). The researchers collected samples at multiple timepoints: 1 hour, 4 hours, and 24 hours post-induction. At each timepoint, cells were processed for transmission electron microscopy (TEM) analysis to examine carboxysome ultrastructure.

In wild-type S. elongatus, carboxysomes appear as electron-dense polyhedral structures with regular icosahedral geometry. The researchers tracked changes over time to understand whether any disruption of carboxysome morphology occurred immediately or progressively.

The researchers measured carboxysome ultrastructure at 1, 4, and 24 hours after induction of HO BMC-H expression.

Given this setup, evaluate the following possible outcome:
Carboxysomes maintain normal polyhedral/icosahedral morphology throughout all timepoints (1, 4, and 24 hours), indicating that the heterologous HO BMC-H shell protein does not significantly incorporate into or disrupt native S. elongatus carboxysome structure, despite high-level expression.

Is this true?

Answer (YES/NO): NO